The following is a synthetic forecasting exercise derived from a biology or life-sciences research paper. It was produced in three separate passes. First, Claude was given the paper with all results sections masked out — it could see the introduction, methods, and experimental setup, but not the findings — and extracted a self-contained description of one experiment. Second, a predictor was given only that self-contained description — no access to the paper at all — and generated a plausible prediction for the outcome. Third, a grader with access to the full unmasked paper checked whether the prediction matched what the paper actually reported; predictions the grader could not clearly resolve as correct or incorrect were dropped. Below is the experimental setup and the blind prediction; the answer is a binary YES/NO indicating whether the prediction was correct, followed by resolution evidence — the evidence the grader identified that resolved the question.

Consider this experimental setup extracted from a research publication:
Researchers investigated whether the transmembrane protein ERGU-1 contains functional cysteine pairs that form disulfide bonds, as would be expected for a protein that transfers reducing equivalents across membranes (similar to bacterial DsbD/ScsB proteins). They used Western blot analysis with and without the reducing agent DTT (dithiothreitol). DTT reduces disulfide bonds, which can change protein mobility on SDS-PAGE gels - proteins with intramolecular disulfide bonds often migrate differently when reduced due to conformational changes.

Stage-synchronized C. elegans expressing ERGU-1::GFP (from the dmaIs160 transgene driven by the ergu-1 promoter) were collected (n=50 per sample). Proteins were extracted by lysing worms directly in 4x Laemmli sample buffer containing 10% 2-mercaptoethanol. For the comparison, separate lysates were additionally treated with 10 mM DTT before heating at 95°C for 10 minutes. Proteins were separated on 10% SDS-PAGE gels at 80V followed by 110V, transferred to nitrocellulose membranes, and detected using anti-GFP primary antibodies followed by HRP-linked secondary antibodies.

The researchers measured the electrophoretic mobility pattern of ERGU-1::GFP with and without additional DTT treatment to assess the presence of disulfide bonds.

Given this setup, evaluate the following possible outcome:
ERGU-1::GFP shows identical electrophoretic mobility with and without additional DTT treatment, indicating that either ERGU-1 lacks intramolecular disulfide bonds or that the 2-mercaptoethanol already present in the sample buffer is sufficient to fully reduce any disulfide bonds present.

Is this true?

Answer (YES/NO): NO